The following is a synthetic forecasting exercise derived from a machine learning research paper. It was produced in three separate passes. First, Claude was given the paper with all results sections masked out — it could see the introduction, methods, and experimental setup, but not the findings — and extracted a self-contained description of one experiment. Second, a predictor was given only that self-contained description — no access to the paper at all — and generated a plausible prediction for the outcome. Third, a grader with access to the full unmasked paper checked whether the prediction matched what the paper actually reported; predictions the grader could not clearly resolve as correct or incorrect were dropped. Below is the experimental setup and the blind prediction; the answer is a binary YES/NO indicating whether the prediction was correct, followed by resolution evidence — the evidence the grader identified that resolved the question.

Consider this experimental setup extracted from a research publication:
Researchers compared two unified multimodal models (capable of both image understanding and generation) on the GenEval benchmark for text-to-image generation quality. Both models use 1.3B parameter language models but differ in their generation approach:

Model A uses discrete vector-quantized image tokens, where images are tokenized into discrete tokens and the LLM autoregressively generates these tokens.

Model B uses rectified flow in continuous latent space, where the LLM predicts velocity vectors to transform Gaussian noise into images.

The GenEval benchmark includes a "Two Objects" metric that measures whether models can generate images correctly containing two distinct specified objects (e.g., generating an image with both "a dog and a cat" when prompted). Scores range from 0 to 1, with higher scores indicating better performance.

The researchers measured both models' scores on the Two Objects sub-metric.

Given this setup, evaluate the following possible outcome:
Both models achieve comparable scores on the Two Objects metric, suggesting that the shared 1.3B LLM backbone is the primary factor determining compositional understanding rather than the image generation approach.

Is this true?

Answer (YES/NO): NO